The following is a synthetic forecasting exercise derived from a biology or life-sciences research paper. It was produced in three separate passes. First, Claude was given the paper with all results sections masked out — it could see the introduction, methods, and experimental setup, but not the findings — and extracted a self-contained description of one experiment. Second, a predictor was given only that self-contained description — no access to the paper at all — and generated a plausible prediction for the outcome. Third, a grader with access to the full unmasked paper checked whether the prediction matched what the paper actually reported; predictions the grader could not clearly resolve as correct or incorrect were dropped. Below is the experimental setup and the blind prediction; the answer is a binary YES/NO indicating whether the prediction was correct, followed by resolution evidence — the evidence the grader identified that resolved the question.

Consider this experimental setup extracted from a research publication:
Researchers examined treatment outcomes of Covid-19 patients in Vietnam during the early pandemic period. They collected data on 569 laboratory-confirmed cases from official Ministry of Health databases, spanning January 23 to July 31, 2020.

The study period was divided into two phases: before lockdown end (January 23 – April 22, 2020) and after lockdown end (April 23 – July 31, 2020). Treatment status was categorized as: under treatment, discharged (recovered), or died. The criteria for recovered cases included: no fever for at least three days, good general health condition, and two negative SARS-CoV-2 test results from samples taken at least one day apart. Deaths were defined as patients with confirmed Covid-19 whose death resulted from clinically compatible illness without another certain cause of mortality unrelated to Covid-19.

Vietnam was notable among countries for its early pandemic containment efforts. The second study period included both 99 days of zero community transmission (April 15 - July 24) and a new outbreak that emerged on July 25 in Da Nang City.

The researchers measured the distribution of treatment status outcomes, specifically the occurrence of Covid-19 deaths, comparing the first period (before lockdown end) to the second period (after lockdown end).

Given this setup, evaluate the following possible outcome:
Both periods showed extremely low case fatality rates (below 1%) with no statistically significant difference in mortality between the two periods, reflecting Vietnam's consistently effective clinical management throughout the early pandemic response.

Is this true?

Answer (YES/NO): NO